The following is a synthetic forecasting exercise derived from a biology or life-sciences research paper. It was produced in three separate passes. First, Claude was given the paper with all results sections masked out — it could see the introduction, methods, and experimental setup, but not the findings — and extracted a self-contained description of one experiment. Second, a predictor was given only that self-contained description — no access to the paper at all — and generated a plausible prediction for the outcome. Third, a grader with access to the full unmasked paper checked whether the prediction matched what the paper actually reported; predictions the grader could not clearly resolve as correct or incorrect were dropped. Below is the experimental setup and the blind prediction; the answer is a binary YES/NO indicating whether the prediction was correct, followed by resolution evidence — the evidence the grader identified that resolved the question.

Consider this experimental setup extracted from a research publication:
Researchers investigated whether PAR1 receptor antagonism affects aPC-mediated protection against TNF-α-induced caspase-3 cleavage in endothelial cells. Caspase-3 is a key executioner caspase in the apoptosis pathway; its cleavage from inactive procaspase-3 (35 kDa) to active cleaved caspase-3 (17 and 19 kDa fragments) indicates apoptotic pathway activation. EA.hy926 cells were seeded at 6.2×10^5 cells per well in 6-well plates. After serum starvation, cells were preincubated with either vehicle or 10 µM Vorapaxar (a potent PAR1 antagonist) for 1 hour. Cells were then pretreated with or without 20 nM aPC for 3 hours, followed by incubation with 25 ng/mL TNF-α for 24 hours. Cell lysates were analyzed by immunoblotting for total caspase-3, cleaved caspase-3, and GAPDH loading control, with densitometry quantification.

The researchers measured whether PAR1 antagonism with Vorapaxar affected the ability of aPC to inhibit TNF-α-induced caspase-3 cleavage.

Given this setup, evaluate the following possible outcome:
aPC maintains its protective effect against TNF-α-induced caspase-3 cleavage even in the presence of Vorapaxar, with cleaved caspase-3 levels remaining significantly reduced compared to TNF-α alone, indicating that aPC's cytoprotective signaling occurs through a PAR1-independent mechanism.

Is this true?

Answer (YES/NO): NO